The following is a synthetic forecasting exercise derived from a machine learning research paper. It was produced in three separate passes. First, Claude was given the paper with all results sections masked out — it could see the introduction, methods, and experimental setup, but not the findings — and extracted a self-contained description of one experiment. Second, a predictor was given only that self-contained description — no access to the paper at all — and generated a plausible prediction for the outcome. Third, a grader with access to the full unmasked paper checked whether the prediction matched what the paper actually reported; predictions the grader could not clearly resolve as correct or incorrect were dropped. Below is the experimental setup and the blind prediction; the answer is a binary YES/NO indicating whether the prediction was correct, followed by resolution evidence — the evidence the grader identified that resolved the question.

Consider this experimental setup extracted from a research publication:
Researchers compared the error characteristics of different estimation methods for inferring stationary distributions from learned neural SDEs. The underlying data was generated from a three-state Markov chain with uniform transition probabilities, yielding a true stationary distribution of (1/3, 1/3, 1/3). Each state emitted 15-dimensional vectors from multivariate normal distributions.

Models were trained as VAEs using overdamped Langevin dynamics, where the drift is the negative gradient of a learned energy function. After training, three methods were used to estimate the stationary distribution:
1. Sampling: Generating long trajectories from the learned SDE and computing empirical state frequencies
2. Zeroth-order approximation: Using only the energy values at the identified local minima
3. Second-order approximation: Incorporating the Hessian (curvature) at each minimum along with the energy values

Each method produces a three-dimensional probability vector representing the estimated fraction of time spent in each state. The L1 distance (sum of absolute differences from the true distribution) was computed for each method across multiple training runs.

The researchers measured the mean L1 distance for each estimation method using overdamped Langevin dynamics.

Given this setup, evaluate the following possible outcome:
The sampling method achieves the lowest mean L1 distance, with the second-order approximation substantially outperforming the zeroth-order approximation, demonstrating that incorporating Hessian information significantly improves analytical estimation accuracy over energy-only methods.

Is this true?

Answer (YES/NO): NO